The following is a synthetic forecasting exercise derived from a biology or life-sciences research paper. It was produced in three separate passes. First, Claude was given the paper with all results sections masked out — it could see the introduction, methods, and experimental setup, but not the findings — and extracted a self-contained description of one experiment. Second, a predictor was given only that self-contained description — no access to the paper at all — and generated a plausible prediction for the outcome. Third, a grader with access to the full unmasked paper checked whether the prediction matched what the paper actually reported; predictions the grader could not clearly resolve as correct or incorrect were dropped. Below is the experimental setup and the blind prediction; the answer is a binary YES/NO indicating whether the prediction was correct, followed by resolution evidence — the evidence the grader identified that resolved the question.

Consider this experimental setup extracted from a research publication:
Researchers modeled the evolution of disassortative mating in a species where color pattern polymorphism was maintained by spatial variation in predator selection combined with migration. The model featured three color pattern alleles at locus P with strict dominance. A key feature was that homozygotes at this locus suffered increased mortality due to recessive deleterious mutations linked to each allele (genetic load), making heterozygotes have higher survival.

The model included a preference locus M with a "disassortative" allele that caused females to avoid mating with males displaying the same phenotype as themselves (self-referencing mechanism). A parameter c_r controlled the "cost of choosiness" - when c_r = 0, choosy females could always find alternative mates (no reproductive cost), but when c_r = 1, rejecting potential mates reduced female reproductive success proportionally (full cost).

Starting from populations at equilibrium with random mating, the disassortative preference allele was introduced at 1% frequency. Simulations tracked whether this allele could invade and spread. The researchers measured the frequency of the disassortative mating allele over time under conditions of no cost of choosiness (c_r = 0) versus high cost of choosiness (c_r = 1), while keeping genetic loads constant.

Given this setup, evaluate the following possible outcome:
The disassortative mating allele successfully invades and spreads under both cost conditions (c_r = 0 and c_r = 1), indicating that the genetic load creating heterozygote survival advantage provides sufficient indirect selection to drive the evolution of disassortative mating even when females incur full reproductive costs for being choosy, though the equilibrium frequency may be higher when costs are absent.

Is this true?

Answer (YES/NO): NO